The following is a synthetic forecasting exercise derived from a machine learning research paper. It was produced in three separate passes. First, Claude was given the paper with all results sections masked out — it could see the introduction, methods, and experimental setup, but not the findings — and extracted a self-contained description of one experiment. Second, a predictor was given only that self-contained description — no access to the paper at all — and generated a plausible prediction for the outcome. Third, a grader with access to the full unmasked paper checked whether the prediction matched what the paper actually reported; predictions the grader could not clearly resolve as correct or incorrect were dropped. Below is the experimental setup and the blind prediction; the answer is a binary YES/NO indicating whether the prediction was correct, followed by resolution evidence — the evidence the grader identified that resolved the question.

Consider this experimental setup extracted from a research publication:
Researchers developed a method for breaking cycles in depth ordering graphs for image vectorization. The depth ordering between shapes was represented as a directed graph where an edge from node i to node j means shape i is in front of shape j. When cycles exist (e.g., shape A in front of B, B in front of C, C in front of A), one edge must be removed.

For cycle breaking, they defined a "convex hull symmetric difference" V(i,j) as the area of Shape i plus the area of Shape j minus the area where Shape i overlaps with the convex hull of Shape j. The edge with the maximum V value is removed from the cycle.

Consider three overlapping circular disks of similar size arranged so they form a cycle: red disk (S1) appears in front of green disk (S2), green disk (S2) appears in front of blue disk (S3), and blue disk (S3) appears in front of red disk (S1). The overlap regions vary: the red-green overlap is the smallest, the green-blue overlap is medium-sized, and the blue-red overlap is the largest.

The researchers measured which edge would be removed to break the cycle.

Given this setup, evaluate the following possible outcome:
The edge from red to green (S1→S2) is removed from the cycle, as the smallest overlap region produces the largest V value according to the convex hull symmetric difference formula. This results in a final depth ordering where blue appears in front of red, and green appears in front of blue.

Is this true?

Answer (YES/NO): YES